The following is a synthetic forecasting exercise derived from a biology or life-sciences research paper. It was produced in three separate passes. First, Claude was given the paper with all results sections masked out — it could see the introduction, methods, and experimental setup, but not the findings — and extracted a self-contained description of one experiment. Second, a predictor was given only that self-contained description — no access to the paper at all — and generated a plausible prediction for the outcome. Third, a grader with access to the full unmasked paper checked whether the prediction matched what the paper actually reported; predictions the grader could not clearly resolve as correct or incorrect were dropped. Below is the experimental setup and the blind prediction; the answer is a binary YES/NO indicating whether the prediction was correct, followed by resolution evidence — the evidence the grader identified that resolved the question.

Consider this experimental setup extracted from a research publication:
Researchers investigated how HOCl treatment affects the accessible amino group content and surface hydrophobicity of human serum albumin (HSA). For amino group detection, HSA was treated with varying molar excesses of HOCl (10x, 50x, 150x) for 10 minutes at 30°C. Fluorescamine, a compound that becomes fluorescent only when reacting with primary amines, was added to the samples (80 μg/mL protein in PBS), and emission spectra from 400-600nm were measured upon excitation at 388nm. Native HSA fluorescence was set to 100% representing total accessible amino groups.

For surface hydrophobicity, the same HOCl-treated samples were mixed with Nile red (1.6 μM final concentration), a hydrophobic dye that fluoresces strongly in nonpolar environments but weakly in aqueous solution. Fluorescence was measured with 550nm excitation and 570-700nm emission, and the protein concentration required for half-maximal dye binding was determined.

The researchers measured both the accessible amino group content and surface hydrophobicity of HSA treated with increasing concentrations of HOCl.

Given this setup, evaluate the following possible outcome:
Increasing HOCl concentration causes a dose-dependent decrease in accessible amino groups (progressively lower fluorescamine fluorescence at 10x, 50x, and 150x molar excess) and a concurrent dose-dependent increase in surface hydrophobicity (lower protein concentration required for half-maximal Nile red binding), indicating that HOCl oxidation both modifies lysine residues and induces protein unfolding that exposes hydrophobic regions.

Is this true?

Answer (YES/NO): NO